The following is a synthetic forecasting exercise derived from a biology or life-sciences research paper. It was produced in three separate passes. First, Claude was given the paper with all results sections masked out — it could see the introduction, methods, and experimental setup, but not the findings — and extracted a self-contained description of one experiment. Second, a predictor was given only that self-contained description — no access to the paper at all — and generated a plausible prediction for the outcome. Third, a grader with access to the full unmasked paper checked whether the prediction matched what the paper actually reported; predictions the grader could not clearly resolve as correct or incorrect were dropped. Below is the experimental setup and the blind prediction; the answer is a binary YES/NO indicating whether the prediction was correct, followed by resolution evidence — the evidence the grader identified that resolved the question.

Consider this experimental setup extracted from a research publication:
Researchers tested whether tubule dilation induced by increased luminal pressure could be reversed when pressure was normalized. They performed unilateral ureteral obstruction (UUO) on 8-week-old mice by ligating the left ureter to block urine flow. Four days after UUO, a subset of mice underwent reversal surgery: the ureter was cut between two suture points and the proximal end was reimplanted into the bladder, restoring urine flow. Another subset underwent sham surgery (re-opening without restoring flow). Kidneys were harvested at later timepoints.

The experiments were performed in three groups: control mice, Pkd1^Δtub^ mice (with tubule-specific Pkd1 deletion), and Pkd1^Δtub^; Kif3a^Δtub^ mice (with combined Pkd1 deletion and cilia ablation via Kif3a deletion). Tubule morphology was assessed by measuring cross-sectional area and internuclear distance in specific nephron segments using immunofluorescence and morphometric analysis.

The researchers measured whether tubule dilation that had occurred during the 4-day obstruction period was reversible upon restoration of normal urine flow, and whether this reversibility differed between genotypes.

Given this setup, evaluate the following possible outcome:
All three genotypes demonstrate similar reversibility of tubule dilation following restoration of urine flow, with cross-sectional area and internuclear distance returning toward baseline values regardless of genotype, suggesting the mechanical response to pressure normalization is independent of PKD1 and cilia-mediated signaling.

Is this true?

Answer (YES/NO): NO